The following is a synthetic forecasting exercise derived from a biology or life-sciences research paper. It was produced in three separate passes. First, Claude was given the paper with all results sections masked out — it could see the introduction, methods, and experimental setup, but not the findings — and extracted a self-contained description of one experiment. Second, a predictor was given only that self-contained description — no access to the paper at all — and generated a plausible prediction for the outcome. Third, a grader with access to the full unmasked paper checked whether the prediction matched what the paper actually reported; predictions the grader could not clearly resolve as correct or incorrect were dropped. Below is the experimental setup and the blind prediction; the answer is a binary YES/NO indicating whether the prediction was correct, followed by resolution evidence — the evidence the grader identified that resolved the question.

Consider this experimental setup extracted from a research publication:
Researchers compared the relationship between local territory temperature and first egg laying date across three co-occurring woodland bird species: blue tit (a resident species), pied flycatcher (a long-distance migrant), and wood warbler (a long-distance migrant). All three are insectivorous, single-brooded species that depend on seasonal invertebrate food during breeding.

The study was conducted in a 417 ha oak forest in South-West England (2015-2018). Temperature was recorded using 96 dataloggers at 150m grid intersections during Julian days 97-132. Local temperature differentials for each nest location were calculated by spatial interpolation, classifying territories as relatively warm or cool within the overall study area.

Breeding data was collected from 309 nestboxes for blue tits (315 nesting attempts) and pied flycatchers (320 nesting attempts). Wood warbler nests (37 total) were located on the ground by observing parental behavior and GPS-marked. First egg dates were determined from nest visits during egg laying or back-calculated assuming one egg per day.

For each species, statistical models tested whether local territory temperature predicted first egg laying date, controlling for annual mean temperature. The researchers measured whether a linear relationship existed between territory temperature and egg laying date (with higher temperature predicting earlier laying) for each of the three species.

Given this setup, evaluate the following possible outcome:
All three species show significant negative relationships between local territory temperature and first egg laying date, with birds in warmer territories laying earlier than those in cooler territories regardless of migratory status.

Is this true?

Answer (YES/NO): NO